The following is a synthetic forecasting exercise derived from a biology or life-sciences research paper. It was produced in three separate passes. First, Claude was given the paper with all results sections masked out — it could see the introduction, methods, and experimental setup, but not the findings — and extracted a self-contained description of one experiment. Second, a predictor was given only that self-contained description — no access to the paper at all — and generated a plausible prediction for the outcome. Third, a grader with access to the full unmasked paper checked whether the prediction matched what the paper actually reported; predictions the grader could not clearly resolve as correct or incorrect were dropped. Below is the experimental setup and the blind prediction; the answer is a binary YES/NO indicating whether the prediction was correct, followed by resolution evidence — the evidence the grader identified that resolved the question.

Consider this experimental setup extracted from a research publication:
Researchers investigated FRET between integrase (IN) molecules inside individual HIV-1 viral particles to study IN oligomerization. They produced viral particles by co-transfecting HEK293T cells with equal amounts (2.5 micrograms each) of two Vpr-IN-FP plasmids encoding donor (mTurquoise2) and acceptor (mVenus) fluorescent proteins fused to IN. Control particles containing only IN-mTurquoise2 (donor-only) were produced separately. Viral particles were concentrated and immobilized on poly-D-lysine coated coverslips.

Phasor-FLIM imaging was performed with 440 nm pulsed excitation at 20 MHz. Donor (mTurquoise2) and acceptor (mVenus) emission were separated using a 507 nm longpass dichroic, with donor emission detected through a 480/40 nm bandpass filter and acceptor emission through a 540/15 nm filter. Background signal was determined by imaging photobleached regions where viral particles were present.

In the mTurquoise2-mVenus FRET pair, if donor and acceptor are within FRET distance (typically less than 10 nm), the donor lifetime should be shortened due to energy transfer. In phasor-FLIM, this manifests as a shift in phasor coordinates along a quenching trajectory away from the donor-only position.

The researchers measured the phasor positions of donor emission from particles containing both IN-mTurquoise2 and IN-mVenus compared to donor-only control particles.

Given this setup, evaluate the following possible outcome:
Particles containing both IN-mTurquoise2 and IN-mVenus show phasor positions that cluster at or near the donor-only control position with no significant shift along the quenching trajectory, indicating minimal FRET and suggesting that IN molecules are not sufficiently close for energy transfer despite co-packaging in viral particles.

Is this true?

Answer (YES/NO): NO